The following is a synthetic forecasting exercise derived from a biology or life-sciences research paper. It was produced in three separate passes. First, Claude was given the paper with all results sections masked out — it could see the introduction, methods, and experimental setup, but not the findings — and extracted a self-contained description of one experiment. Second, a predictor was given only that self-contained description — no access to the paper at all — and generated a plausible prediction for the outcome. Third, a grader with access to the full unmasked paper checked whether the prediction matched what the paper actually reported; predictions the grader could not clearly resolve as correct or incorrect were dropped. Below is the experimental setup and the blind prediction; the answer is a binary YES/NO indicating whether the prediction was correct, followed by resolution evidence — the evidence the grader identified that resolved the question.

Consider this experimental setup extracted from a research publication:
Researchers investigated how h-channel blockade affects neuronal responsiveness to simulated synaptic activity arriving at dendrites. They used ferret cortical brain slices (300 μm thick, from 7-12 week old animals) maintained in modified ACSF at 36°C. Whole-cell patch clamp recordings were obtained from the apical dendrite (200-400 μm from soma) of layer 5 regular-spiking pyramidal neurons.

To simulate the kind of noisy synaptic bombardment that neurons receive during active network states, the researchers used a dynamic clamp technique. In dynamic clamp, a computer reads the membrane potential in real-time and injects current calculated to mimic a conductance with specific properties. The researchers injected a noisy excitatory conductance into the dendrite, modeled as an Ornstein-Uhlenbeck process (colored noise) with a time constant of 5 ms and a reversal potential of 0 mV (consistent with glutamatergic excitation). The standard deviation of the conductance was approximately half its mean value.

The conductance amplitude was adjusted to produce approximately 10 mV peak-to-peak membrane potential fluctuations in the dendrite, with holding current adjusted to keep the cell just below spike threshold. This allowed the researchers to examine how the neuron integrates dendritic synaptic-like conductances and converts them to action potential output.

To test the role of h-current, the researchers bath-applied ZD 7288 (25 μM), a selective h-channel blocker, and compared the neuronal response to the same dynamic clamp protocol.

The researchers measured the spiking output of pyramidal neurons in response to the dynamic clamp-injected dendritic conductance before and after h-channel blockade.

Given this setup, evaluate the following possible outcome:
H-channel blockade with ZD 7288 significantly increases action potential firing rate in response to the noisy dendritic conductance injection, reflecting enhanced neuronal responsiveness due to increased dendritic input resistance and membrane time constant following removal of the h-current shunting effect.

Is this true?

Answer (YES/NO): YES